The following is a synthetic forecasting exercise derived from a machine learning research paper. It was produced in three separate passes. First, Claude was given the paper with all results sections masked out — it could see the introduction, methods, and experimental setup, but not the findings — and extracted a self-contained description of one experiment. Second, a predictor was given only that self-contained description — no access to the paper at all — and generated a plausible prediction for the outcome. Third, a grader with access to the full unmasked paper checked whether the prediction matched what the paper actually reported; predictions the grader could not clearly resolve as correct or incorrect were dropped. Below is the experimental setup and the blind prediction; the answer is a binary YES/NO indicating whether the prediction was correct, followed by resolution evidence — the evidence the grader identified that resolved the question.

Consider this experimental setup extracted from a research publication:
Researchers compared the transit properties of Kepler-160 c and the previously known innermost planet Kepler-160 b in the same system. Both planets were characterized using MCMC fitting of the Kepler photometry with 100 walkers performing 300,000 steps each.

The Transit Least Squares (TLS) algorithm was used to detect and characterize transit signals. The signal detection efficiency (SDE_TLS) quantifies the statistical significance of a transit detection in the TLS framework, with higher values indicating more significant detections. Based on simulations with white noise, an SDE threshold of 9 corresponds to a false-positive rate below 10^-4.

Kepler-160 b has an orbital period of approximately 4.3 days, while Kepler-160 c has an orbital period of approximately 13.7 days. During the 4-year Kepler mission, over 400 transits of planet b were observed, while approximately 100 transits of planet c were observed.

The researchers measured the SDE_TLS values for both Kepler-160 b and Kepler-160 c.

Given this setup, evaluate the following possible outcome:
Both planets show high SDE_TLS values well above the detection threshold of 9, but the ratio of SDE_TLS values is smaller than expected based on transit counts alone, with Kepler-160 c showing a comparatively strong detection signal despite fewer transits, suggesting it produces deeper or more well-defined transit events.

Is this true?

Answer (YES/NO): YES